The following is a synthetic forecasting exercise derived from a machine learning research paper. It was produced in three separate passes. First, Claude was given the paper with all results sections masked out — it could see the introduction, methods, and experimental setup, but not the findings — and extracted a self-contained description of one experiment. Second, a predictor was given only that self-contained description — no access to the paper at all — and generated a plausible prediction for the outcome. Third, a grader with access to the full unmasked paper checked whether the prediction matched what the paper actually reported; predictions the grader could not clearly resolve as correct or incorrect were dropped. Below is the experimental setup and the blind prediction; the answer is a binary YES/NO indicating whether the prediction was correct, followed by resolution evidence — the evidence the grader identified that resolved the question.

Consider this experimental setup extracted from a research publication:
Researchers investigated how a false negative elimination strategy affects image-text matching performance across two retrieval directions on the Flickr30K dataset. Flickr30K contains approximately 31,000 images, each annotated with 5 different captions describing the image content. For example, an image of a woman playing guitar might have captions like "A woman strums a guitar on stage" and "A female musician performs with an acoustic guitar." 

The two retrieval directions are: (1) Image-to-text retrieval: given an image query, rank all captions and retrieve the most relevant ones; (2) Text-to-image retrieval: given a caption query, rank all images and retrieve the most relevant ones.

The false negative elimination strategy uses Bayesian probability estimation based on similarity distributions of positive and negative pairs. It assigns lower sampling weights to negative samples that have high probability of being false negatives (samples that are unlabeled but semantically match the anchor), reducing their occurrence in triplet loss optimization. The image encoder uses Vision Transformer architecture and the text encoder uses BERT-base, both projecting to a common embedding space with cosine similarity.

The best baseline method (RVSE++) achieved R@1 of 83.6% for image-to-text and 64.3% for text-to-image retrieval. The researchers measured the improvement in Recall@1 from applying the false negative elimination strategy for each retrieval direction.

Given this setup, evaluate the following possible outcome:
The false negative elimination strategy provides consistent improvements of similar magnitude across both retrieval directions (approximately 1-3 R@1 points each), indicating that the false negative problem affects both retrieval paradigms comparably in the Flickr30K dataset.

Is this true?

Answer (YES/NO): NO